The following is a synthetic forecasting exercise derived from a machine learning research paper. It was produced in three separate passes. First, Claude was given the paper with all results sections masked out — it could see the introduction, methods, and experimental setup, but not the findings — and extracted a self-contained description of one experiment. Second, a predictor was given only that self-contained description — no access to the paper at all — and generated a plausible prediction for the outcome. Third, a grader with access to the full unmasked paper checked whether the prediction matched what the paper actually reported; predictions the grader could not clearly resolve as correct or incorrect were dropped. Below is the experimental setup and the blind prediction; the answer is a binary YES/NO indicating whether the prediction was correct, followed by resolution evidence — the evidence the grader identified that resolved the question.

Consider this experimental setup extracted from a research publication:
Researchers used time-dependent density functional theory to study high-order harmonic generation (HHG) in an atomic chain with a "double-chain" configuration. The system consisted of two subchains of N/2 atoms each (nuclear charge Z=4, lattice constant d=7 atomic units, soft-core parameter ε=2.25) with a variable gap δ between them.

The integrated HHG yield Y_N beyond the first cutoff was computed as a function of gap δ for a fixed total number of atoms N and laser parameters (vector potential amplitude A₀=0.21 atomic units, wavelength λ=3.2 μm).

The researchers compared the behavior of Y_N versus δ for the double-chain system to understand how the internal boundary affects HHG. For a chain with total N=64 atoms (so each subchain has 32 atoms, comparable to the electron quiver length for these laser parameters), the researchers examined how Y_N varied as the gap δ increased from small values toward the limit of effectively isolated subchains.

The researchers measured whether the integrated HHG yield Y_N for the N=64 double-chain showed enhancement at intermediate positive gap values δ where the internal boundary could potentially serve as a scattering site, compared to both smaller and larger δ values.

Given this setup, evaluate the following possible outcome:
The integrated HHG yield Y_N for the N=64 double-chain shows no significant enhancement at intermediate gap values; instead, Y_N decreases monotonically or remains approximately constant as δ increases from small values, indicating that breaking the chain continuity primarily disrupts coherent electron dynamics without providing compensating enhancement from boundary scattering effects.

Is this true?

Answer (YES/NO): NO